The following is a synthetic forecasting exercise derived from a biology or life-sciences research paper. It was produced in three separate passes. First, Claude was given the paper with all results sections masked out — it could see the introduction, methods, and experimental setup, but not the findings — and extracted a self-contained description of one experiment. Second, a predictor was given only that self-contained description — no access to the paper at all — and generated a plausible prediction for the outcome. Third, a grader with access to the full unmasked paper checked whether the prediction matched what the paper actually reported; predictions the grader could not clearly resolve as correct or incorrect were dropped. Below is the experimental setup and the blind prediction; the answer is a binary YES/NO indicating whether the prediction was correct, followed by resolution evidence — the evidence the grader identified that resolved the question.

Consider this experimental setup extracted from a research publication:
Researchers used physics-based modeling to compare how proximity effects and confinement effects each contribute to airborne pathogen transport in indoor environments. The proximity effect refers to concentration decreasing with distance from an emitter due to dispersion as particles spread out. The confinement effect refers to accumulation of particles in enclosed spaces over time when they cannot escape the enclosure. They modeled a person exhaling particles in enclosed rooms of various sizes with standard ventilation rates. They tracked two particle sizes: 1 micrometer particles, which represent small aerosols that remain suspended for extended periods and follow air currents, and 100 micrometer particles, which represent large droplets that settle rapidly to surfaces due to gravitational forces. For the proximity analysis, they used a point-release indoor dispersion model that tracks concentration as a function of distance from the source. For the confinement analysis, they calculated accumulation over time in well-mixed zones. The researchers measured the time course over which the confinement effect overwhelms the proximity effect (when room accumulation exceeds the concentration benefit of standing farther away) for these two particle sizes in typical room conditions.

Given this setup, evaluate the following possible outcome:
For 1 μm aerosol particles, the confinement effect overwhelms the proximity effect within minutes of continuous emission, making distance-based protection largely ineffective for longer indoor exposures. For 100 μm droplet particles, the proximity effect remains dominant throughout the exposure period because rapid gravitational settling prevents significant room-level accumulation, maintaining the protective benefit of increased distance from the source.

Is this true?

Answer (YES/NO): YES